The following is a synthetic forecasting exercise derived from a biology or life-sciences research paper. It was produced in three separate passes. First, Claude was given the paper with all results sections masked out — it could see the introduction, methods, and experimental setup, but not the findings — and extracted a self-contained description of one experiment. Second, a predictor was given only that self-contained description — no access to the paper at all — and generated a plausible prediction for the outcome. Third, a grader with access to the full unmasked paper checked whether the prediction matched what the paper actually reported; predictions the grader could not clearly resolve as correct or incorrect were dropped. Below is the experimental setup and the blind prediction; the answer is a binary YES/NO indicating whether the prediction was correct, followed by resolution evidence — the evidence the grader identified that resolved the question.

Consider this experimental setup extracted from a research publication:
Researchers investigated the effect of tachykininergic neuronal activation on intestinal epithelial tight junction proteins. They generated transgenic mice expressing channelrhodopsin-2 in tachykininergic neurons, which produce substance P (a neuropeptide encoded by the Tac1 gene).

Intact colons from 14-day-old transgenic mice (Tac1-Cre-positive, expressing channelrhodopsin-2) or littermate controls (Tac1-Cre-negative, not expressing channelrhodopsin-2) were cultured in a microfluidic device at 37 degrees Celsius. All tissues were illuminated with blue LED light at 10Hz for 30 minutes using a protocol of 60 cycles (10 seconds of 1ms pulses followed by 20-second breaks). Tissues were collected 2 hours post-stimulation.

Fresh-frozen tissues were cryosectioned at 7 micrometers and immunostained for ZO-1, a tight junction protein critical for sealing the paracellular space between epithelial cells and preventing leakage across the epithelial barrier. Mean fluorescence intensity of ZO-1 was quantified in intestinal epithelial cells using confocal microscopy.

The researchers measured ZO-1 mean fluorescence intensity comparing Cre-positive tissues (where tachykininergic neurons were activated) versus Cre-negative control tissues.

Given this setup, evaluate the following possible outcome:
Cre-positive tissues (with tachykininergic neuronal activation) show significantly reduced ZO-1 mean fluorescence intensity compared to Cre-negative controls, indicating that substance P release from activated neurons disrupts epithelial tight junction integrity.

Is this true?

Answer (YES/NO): YES